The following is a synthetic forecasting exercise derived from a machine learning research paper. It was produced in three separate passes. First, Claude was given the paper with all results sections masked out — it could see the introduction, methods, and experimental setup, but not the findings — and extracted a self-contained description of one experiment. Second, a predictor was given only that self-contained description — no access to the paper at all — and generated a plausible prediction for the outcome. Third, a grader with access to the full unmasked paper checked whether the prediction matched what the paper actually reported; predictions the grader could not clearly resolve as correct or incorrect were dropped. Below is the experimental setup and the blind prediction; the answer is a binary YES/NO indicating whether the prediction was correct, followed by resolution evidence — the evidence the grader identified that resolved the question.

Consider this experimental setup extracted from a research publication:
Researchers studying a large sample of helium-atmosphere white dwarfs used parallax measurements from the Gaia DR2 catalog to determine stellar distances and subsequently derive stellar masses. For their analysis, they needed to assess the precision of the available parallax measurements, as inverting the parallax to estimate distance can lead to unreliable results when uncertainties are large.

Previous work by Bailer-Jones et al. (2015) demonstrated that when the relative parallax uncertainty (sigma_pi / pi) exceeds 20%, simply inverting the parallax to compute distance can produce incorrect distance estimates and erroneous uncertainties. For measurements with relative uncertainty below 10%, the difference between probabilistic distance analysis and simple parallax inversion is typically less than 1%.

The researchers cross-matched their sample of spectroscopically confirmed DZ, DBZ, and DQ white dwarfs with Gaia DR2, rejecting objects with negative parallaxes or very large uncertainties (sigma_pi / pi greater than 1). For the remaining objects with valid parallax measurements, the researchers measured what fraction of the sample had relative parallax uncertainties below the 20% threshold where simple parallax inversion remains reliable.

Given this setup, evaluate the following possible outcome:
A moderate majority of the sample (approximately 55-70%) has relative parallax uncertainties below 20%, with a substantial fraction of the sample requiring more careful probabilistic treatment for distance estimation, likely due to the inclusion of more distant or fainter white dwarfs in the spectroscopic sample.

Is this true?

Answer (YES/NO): NO